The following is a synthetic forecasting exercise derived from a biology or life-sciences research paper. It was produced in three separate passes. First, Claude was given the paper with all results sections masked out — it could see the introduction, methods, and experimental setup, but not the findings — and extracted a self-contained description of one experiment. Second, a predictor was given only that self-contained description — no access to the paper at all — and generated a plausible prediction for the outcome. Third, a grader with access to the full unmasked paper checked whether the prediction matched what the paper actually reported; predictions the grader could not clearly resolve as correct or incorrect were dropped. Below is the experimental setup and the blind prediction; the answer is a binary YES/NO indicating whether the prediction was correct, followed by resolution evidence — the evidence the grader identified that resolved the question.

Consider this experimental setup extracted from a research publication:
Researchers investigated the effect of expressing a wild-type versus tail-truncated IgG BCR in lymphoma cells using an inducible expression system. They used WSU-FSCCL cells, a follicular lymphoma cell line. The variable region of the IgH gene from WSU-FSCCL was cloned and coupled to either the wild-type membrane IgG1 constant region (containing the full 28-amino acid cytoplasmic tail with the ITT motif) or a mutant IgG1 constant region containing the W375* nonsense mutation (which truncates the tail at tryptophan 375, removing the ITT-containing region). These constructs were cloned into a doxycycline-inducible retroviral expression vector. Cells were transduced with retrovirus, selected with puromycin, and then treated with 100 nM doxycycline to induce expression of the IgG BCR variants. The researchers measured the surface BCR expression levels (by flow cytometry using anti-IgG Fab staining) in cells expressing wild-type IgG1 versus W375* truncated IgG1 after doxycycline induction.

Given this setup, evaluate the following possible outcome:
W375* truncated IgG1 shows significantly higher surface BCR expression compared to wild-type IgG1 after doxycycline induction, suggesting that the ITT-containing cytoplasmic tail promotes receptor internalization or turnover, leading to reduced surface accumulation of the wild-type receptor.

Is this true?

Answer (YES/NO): YES